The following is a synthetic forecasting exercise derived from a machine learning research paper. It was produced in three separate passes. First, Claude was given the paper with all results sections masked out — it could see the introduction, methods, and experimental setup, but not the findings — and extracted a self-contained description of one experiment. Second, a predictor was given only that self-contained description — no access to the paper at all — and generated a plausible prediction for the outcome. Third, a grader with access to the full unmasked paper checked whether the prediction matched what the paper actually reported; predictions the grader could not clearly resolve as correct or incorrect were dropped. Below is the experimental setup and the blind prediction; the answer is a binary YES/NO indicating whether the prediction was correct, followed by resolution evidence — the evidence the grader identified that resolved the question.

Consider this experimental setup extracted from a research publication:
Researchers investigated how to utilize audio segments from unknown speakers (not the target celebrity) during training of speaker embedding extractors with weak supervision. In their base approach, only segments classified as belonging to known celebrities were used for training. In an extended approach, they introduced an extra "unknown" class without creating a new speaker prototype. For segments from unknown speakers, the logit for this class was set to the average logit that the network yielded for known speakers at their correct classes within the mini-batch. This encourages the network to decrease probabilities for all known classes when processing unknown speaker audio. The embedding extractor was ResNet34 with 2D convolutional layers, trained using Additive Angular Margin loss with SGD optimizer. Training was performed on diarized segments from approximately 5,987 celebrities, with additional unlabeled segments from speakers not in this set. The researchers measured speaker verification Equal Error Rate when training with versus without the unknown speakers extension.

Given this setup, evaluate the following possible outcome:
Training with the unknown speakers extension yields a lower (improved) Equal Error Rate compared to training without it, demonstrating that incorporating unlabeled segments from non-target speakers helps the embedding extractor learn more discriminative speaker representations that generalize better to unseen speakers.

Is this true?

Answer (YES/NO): NO